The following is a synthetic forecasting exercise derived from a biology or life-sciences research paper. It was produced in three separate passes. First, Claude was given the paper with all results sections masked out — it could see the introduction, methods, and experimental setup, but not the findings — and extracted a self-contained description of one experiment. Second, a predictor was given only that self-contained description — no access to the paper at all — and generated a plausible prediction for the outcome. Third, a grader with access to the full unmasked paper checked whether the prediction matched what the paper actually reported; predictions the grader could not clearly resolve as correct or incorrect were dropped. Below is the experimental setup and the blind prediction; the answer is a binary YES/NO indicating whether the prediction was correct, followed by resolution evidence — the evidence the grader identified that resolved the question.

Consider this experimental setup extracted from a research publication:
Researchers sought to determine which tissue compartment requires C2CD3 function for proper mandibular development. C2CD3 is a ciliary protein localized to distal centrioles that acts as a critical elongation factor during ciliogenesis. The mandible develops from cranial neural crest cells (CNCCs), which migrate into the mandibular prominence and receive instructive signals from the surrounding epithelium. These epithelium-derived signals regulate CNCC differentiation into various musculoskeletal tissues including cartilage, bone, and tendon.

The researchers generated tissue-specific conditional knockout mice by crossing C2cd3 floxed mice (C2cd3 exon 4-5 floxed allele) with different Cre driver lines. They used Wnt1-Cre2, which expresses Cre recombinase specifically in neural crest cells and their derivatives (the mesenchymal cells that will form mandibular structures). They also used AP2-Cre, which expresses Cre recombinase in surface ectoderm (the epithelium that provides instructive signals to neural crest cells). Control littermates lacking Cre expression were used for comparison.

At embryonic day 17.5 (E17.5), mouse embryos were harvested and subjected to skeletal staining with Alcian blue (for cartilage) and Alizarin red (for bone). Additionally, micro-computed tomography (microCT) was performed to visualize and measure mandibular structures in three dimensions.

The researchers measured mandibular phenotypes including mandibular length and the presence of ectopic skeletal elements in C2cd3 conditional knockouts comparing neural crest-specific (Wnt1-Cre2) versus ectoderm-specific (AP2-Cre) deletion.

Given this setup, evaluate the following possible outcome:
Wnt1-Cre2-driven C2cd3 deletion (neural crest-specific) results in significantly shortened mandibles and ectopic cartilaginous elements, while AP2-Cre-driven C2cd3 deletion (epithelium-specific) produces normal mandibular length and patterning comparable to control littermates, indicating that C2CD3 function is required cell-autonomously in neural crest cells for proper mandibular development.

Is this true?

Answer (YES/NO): NO